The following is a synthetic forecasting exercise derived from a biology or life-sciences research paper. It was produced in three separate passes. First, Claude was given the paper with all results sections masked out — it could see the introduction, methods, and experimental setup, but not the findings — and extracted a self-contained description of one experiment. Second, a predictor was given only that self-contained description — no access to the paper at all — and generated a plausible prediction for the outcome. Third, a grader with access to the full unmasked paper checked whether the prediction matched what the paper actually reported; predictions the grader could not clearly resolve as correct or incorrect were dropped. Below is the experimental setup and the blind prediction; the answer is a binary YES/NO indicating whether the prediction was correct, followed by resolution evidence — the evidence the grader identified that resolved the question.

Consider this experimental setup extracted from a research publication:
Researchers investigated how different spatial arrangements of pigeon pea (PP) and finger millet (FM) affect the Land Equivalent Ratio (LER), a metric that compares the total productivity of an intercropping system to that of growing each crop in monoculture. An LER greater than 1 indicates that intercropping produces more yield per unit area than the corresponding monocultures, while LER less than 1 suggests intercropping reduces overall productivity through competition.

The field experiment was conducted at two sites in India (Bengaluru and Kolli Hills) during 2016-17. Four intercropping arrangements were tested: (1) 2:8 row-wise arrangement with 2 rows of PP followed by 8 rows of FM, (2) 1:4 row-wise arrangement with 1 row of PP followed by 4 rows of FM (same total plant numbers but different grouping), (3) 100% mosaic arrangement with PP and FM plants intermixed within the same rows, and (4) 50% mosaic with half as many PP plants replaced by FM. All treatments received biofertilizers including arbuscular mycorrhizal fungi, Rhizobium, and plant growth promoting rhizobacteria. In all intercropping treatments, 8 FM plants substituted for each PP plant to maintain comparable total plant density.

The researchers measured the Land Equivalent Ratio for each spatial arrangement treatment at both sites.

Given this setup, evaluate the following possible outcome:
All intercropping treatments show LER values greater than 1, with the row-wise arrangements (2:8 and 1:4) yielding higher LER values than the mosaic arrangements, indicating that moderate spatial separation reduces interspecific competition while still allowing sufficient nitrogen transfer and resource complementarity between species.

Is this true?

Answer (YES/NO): NO